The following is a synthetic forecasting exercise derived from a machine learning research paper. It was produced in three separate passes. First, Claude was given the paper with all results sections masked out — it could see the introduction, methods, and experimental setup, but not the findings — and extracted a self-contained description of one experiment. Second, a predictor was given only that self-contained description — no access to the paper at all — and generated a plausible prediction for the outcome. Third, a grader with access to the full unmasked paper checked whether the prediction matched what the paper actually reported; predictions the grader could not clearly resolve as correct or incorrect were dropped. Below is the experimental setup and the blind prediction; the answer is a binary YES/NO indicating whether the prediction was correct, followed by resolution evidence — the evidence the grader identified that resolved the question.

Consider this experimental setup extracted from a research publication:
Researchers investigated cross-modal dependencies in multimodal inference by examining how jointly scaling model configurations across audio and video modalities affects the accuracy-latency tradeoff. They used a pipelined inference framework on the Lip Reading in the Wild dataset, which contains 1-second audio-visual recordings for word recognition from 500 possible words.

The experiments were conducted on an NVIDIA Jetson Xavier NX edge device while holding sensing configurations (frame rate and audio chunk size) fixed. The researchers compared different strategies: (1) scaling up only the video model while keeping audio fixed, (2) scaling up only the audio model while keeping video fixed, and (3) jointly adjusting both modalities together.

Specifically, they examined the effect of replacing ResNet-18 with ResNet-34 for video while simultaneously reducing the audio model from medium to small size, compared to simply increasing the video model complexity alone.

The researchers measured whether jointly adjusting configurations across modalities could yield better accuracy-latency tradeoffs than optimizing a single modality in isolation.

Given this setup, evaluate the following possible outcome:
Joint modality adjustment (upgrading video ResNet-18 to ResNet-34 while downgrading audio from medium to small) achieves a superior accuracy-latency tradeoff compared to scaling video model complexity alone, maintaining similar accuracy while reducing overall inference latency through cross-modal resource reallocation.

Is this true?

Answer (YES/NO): NO